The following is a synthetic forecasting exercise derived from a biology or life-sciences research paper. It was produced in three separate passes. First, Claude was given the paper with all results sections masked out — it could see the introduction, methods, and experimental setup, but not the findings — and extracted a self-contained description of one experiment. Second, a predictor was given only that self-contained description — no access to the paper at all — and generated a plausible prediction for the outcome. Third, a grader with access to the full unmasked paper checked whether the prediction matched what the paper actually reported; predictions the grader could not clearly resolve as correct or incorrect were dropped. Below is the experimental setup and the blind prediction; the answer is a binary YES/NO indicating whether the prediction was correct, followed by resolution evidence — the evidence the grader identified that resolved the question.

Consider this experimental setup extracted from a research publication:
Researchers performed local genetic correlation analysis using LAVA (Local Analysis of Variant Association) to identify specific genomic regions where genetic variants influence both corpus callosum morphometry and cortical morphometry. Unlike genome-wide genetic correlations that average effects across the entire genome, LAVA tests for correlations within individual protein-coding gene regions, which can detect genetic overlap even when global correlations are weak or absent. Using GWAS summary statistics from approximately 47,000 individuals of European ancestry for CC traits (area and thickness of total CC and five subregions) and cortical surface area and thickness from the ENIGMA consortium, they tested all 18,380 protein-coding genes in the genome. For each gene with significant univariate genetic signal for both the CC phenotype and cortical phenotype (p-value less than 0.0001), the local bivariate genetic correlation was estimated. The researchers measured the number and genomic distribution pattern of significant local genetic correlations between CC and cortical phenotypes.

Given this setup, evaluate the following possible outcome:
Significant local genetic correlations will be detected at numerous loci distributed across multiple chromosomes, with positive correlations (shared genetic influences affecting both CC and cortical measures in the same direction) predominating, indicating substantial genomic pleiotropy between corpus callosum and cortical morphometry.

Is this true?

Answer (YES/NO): NO